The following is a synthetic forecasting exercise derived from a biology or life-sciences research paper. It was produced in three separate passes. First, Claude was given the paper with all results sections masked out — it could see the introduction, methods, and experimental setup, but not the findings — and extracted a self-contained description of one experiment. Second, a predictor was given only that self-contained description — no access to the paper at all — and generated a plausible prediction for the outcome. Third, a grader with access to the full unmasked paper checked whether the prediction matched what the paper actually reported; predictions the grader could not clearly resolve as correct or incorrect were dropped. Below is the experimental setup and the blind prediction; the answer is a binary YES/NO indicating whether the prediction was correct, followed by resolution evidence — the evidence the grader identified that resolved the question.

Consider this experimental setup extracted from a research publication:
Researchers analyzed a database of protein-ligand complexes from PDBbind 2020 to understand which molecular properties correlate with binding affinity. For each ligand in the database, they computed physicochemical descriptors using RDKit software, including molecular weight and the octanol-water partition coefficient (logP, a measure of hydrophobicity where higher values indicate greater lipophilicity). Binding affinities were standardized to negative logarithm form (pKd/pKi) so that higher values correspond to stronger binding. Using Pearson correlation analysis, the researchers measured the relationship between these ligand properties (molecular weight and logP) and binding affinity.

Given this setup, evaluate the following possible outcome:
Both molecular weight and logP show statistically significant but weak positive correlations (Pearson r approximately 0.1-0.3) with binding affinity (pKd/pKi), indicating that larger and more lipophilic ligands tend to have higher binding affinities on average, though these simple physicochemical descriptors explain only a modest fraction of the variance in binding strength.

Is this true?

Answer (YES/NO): NO